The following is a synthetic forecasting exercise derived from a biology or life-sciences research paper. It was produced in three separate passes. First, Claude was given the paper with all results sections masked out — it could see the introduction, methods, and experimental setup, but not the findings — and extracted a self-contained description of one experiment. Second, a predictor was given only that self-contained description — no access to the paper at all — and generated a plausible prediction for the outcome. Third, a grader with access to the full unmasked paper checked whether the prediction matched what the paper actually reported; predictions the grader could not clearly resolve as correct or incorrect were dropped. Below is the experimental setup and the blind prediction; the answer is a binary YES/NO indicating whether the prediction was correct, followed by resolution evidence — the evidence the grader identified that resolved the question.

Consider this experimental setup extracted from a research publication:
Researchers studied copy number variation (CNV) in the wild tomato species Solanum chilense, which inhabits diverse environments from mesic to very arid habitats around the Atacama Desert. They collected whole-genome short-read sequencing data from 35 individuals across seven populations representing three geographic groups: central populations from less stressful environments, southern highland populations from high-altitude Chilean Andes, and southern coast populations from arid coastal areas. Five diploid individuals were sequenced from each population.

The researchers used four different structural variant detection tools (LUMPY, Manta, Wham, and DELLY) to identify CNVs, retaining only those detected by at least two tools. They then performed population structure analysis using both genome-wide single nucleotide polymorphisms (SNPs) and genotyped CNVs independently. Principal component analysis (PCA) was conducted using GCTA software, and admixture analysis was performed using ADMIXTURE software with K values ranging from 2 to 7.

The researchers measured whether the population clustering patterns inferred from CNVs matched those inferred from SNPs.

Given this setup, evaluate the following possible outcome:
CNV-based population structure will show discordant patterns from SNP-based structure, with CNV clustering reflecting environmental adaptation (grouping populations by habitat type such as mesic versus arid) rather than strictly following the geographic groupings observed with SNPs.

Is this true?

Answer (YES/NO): NO